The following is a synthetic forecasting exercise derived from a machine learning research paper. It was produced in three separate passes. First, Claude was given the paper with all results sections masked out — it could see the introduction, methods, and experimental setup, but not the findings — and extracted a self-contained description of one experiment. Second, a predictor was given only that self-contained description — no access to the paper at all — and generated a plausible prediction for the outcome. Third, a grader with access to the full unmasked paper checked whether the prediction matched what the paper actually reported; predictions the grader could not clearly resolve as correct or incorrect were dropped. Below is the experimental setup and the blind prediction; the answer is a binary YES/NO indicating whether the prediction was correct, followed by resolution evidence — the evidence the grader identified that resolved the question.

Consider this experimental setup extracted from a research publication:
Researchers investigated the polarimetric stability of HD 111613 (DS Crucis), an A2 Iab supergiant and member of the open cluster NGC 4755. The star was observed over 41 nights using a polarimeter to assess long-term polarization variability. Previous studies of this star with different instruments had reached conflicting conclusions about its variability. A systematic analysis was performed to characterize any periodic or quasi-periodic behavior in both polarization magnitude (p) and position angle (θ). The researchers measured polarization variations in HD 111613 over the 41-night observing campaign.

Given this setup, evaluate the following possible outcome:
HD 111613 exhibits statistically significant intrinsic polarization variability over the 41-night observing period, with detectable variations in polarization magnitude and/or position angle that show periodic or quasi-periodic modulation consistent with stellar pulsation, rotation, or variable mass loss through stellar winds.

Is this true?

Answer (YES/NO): NO